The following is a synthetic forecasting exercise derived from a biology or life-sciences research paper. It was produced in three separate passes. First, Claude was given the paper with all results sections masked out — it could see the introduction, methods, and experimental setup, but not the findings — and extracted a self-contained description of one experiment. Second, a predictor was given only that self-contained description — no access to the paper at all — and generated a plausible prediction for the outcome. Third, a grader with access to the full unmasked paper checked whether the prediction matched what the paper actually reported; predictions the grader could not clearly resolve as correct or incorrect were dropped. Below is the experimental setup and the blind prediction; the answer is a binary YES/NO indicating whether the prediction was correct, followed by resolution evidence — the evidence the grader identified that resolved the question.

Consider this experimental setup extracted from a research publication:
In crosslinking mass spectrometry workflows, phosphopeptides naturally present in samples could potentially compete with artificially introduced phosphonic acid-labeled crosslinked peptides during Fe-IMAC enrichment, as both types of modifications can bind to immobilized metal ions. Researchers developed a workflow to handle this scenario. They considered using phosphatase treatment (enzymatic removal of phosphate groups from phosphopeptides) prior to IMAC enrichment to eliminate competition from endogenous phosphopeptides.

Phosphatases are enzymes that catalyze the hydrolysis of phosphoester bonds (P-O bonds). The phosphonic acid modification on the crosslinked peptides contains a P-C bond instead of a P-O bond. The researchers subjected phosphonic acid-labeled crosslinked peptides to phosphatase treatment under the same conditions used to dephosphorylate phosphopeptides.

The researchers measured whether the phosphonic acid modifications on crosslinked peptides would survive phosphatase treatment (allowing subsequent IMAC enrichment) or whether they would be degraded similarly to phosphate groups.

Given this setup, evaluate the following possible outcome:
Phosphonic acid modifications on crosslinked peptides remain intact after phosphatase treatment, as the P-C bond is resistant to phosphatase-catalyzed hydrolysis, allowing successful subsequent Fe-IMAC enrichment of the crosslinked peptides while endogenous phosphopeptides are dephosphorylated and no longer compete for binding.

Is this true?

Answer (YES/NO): YES